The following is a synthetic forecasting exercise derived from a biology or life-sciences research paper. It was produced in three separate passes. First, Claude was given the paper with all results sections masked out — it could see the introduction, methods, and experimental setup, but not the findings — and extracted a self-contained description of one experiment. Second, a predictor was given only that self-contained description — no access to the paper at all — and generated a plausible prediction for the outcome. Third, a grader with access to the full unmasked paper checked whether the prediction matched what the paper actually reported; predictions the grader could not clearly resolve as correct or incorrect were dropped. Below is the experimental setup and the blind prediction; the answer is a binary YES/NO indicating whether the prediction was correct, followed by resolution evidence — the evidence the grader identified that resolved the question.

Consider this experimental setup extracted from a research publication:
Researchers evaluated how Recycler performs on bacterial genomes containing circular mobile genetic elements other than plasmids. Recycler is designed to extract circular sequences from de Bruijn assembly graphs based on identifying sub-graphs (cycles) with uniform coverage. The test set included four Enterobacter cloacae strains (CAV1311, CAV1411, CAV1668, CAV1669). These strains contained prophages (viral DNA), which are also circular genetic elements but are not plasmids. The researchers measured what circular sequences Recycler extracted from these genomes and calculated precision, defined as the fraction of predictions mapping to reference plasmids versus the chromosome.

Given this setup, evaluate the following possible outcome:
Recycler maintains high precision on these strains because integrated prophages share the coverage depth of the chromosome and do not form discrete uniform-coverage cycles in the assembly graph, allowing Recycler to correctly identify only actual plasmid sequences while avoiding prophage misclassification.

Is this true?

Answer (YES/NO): NO